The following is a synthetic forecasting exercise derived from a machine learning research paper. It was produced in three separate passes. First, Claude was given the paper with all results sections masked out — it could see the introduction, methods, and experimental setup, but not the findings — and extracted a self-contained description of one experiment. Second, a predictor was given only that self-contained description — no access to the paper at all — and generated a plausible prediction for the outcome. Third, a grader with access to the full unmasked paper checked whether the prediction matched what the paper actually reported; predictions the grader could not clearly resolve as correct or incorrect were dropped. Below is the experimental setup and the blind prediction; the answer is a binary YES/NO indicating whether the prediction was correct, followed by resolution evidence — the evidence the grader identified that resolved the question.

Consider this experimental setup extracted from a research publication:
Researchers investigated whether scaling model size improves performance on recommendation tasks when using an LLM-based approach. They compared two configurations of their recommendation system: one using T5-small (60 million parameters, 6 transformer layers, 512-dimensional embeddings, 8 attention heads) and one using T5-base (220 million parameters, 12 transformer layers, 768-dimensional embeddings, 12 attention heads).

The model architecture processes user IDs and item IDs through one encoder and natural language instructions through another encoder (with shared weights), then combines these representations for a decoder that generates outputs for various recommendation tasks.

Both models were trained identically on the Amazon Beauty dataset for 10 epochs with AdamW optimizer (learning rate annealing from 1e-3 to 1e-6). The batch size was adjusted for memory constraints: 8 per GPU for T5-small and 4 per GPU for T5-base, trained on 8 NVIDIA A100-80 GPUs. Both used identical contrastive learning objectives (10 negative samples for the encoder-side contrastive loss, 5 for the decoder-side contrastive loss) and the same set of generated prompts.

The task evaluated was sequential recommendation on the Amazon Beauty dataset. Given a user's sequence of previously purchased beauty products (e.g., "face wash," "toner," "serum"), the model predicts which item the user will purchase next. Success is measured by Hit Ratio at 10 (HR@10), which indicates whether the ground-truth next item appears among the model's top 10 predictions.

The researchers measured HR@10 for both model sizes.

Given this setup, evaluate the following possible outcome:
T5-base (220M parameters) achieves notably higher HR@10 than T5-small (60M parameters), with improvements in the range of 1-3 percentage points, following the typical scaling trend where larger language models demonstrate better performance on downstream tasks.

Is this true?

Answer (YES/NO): NO